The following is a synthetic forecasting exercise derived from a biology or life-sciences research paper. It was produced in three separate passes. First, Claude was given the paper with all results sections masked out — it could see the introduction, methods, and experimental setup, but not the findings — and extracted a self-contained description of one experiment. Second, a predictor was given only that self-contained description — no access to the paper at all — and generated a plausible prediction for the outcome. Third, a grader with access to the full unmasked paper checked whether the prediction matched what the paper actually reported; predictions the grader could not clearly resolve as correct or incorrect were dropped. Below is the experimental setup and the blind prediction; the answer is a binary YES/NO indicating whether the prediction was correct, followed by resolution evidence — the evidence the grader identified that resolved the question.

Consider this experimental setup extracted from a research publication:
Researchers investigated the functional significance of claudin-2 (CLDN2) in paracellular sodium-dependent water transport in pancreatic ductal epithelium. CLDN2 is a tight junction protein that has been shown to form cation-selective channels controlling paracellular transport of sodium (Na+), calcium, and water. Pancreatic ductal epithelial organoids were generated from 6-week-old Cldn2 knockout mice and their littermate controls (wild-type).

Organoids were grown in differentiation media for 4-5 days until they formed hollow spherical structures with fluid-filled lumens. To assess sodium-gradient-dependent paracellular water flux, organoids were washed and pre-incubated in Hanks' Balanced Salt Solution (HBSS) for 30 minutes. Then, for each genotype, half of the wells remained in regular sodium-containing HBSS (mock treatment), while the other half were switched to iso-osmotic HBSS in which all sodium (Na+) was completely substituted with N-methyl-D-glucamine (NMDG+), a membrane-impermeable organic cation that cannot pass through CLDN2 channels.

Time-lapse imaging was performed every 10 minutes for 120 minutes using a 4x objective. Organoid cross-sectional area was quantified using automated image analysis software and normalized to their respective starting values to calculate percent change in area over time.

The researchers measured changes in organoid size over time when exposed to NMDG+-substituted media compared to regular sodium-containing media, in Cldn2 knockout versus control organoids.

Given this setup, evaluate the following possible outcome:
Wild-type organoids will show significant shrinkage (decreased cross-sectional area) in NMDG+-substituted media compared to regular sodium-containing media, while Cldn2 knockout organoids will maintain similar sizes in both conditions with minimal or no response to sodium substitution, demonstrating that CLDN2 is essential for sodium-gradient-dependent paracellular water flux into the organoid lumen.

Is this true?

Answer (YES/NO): NO